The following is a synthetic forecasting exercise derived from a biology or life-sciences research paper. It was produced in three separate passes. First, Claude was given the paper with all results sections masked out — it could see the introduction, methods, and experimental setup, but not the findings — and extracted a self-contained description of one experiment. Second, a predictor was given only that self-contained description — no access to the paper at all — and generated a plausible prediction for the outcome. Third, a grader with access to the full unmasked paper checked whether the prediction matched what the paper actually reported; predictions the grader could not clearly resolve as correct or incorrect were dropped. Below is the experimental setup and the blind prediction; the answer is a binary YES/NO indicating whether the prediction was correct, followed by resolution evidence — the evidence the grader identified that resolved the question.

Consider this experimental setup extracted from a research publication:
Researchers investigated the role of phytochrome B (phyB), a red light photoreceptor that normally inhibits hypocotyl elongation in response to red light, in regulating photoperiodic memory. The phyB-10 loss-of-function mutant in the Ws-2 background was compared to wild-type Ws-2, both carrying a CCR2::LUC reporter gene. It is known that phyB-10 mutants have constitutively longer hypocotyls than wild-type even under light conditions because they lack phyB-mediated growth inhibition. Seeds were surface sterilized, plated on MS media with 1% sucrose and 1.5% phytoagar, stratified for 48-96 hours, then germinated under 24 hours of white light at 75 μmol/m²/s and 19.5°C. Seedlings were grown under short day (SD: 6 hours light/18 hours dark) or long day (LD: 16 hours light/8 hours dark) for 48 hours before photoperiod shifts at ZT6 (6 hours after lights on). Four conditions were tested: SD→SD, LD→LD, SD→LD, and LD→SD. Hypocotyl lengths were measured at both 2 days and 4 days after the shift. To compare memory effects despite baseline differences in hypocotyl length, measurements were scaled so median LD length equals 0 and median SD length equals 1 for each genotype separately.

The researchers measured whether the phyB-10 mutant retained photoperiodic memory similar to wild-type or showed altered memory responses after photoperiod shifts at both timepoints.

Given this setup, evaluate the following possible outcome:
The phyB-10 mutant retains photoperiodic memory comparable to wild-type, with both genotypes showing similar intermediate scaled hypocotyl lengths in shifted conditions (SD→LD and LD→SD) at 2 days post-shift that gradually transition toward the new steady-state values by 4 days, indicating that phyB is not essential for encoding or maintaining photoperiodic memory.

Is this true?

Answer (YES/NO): NO